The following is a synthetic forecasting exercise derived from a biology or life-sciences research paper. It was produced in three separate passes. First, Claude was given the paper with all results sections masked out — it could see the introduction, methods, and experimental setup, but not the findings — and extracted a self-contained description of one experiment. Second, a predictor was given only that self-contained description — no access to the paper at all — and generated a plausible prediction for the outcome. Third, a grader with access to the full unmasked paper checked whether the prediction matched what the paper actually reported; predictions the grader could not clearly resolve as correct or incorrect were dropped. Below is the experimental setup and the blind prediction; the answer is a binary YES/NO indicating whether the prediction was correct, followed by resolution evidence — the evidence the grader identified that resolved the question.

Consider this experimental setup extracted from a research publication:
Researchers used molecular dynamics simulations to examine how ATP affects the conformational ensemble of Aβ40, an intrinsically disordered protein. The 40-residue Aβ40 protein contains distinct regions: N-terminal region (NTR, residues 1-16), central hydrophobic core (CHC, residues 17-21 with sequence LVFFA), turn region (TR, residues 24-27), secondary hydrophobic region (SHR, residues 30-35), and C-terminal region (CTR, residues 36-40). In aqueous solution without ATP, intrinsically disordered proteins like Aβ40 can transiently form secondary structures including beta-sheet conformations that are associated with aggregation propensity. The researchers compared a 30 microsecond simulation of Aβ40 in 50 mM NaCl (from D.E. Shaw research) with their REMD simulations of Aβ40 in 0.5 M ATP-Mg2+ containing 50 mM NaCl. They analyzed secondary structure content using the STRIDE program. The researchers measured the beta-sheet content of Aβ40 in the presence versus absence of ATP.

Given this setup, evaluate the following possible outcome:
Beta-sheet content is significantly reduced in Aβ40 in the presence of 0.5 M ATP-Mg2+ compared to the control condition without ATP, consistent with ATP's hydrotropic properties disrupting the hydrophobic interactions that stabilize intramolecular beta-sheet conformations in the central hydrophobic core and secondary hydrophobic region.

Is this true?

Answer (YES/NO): YES